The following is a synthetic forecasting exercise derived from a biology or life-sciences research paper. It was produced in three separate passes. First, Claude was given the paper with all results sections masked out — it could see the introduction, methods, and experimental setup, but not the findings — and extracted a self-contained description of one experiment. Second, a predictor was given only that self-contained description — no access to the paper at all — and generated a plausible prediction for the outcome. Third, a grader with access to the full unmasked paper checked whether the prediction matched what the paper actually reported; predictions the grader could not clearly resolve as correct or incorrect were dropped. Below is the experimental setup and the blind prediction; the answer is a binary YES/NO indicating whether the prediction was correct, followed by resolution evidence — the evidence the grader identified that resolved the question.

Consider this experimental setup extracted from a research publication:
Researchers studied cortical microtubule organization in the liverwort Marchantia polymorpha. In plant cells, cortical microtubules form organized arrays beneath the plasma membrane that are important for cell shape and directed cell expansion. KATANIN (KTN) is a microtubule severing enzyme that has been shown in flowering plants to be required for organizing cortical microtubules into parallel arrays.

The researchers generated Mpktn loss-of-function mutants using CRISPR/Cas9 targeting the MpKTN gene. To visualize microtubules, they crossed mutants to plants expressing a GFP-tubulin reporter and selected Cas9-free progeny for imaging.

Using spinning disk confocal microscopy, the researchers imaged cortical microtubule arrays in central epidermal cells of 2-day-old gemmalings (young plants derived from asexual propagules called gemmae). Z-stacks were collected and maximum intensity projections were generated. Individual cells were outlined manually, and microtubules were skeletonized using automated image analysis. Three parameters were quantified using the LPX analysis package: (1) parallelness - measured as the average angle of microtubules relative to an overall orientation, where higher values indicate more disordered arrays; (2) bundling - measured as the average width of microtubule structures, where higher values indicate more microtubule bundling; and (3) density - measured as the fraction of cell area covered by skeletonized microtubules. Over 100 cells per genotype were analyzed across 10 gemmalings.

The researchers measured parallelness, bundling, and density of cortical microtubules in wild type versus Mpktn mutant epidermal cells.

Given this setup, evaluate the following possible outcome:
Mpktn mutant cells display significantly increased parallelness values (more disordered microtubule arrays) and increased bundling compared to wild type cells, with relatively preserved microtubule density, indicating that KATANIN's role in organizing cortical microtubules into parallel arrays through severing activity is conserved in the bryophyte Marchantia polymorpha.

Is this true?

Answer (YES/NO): NO